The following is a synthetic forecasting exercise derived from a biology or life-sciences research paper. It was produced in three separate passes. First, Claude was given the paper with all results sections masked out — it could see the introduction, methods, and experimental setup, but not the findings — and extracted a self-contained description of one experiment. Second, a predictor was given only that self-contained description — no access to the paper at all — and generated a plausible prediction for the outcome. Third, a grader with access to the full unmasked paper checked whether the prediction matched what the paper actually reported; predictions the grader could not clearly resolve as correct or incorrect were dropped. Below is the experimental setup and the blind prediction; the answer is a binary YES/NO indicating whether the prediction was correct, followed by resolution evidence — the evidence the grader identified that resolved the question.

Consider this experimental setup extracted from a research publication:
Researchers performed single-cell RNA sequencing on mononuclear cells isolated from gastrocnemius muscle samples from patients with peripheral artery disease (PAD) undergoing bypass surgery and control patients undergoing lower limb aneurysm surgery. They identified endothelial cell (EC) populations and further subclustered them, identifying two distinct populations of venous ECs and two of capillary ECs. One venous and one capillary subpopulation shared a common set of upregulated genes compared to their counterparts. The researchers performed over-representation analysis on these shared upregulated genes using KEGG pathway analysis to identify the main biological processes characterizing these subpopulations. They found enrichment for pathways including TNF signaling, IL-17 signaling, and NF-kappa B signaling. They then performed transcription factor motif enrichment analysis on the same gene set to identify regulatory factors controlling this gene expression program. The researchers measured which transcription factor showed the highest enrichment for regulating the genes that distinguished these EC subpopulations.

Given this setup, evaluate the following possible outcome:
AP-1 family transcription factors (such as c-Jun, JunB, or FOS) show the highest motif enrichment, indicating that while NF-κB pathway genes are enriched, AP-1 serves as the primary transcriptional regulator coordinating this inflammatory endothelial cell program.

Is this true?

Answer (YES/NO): NO